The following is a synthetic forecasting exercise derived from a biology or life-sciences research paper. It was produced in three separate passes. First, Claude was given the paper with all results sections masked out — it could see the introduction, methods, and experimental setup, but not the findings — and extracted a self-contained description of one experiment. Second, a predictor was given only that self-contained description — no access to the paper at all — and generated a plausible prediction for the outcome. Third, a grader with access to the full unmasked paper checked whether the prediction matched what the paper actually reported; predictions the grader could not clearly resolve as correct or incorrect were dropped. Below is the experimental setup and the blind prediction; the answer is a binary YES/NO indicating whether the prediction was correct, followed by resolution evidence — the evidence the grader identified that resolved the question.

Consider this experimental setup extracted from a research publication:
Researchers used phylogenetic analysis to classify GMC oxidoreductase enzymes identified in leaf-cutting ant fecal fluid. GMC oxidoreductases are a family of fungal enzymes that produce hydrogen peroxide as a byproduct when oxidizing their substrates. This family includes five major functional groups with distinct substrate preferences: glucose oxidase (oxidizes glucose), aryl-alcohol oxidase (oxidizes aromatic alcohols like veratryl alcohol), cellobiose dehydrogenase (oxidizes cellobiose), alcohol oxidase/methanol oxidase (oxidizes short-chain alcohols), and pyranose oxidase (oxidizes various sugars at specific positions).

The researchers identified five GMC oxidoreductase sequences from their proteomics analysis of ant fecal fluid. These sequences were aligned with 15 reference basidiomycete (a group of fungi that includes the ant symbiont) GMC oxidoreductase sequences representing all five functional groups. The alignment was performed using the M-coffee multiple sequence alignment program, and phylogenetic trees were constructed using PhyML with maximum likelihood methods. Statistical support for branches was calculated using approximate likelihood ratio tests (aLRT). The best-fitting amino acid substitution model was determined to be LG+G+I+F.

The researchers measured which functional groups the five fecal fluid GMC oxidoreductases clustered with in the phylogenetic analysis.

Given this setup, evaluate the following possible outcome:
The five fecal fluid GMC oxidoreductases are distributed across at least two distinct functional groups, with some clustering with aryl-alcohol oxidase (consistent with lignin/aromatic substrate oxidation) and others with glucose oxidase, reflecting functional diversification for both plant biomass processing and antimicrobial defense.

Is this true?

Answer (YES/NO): NO